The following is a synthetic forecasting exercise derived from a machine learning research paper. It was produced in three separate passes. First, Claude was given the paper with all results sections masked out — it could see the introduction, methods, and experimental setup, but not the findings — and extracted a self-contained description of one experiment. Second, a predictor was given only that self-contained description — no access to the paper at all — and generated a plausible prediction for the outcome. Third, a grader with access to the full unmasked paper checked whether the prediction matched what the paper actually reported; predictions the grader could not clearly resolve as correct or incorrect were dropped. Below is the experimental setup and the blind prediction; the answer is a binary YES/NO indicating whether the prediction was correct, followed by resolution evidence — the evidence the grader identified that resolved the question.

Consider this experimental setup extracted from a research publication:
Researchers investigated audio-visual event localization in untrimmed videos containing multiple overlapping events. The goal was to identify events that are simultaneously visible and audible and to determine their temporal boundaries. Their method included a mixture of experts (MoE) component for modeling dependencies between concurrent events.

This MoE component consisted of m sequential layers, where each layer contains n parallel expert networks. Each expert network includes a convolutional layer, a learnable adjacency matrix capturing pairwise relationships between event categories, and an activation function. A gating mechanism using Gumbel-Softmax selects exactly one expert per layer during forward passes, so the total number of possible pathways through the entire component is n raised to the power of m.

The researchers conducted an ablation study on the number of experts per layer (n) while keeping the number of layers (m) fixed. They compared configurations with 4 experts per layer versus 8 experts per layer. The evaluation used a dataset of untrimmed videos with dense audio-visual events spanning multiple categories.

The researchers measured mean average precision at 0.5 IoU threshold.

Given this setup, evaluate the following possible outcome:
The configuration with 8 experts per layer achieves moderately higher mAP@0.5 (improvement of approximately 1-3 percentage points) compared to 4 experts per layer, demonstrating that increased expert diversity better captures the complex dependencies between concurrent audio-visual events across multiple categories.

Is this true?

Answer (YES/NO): NO